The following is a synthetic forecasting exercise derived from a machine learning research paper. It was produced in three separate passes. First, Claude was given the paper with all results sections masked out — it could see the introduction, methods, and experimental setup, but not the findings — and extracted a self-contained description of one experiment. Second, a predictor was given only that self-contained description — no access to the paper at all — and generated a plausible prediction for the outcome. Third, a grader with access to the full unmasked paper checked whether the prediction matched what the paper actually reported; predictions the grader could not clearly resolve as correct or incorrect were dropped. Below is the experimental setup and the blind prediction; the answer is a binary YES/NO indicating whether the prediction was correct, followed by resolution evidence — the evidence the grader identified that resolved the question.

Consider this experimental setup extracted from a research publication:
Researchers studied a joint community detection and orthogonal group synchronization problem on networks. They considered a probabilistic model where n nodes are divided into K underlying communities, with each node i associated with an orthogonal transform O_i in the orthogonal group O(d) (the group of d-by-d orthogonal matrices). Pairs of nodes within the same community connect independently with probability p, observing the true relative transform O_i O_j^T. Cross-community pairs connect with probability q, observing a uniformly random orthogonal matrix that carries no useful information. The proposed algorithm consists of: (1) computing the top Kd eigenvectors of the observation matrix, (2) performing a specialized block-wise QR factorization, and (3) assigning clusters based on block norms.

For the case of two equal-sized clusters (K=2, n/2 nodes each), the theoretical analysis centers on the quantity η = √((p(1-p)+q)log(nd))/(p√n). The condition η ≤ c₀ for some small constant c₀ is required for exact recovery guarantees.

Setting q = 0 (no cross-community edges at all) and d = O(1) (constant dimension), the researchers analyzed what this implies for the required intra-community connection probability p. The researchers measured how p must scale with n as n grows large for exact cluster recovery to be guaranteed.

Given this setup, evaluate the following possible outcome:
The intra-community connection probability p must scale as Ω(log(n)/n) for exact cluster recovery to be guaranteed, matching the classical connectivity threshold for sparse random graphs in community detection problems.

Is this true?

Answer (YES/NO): YES